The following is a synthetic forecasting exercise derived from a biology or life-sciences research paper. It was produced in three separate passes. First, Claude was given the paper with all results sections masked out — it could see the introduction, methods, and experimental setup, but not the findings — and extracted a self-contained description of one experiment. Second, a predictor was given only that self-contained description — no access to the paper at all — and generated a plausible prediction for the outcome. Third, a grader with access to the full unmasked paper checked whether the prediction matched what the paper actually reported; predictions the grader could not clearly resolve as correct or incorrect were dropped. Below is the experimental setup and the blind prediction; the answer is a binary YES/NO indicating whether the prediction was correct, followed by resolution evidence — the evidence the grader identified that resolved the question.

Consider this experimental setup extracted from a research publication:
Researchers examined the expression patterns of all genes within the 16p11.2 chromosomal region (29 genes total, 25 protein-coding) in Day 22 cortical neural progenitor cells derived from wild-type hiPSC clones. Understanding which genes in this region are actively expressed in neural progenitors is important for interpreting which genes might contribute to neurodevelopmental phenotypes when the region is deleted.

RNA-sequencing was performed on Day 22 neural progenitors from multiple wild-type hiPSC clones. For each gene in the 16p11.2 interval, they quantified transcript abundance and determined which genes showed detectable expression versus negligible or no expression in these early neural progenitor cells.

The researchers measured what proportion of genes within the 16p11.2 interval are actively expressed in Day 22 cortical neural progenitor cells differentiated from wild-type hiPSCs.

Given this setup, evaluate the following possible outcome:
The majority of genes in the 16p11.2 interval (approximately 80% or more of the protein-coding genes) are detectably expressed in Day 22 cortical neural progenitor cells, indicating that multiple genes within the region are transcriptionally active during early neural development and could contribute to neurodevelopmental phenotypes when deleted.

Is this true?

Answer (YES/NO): NO